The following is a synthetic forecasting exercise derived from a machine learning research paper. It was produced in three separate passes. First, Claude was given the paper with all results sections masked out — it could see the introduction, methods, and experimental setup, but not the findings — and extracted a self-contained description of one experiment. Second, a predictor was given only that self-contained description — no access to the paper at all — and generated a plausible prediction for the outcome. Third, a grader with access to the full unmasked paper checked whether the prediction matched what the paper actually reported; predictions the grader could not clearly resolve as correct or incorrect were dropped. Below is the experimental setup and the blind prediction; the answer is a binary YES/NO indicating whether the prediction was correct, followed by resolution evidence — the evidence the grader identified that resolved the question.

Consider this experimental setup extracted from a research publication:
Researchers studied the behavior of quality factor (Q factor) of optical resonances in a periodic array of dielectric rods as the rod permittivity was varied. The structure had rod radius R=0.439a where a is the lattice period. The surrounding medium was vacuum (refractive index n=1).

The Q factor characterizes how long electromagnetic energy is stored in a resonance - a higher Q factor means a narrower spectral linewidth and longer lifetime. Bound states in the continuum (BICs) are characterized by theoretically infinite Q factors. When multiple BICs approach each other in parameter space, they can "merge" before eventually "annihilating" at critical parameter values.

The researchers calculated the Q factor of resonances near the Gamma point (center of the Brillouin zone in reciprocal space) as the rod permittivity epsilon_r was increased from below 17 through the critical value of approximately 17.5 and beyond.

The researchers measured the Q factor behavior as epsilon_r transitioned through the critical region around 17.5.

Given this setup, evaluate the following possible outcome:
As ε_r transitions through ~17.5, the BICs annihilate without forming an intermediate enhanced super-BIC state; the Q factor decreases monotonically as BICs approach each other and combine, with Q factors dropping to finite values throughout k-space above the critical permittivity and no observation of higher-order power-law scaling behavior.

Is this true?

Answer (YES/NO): NO